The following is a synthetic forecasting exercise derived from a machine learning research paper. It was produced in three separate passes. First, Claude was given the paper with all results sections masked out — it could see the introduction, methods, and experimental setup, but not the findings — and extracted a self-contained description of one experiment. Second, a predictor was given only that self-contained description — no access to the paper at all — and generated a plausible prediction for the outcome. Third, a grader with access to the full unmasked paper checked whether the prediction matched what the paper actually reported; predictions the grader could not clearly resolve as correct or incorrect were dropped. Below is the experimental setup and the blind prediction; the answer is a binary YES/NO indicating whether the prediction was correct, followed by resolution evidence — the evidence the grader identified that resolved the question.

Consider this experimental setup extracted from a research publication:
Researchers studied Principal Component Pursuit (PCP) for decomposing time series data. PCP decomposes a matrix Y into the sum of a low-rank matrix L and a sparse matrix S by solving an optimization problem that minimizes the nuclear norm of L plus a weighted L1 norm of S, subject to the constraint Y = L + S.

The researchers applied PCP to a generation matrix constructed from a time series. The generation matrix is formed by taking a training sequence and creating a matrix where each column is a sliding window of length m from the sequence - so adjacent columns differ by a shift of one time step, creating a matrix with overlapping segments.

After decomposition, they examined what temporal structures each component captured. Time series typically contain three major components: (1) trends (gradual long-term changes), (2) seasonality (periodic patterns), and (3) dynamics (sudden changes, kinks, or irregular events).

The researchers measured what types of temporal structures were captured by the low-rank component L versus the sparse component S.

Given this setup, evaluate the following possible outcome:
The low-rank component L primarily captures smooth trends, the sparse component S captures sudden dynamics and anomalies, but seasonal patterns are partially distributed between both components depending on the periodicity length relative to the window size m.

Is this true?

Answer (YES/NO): NO